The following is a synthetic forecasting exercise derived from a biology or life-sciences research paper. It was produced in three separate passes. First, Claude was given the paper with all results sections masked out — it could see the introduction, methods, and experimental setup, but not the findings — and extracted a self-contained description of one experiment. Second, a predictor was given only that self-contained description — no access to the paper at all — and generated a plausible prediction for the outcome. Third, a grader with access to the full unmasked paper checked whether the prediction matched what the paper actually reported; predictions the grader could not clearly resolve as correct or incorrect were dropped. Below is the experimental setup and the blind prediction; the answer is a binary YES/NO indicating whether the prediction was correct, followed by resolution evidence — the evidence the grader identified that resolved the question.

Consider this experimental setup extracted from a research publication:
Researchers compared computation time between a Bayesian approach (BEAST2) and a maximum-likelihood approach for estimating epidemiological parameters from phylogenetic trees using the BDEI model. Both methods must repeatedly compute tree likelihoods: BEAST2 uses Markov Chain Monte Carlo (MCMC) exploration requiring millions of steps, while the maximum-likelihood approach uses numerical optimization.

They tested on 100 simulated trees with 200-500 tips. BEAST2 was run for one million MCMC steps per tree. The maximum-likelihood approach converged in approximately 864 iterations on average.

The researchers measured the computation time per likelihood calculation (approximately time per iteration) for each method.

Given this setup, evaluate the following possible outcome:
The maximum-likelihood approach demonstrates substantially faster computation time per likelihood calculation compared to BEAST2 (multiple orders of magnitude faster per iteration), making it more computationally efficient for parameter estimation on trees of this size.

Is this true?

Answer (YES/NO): NO